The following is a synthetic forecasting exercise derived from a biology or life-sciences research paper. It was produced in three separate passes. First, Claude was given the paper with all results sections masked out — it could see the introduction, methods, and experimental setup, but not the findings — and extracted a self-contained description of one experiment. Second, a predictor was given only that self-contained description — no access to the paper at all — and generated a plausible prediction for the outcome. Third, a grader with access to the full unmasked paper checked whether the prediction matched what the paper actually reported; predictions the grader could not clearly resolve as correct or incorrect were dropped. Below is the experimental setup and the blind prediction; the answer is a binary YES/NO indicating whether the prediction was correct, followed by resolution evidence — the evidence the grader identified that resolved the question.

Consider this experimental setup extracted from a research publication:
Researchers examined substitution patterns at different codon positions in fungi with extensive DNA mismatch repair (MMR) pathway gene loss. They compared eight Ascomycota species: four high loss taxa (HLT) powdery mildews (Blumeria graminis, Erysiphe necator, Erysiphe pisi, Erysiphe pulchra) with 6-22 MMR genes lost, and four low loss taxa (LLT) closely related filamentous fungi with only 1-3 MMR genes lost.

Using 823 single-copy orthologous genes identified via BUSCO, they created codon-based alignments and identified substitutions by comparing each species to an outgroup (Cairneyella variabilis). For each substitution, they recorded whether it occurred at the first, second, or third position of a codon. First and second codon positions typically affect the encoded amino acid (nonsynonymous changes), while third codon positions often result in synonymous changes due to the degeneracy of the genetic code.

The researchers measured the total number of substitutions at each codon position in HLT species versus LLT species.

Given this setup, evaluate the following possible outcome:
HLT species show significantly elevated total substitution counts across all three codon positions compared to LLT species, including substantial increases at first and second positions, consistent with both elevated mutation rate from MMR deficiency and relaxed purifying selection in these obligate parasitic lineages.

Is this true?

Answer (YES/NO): YES